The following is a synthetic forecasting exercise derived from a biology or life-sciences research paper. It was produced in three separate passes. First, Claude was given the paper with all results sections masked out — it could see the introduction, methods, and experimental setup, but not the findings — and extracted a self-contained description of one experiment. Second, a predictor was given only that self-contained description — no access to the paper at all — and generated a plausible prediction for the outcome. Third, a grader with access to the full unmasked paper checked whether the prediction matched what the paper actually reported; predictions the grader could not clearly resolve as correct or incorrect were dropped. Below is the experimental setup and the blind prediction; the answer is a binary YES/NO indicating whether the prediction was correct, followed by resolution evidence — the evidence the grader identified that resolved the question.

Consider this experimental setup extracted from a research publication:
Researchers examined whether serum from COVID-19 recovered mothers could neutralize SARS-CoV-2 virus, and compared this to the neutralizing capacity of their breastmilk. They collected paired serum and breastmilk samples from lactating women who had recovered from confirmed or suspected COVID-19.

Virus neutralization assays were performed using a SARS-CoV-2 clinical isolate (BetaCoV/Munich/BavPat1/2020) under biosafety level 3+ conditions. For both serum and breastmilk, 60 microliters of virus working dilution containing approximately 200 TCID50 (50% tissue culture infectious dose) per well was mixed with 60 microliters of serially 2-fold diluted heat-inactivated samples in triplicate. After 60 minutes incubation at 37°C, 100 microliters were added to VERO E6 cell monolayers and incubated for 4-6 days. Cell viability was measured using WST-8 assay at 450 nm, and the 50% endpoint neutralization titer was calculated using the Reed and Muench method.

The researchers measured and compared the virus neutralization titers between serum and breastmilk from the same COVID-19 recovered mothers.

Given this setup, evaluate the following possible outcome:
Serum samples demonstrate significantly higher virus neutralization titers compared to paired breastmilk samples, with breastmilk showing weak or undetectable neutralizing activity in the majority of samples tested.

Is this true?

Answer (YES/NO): NO